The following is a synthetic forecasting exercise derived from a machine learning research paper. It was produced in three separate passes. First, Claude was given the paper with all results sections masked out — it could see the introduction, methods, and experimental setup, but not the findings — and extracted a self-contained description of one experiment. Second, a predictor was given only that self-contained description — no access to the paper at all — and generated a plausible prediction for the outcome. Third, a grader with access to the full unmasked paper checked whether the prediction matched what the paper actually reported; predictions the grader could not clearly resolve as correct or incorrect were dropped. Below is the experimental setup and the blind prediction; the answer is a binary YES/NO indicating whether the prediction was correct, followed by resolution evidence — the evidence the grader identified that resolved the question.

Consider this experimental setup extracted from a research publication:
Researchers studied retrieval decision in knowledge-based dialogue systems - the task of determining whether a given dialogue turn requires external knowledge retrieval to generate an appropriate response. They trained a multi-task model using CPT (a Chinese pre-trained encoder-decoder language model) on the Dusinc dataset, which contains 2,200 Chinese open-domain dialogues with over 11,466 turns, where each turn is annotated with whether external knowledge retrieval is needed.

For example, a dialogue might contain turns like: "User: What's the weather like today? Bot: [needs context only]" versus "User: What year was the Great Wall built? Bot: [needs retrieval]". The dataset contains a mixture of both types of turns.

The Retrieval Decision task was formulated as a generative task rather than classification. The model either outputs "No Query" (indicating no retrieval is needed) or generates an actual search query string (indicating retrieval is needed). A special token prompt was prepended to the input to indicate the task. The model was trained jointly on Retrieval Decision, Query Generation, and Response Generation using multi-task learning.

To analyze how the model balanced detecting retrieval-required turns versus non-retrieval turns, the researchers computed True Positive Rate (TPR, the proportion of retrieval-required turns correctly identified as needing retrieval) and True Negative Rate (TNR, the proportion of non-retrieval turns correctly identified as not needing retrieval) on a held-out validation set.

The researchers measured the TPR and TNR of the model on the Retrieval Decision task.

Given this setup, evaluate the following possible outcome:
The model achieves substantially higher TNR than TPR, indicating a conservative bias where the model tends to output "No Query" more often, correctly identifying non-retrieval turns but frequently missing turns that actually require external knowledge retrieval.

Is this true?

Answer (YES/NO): NO